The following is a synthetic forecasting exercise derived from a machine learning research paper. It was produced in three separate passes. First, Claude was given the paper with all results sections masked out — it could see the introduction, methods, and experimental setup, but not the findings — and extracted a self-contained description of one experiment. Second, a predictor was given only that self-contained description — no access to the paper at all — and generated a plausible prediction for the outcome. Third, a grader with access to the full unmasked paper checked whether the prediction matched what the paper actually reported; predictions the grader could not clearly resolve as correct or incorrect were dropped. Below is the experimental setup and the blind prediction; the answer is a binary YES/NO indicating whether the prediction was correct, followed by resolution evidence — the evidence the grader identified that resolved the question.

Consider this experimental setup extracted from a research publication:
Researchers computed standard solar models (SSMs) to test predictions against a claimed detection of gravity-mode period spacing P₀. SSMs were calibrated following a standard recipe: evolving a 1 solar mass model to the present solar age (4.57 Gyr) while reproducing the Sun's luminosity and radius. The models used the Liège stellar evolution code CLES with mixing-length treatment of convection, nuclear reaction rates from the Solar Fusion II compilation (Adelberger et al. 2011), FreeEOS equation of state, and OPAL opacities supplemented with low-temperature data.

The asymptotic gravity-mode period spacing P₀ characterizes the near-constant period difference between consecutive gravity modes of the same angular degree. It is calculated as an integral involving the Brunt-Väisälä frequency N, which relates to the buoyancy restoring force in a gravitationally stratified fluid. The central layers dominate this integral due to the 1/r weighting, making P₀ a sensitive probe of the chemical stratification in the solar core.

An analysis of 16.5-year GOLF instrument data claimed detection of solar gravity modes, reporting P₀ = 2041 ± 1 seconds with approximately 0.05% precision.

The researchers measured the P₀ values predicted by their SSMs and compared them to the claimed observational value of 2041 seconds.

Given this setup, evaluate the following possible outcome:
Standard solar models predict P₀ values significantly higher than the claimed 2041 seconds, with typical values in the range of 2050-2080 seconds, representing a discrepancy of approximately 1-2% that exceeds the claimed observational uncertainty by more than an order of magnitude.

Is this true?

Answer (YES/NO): NO